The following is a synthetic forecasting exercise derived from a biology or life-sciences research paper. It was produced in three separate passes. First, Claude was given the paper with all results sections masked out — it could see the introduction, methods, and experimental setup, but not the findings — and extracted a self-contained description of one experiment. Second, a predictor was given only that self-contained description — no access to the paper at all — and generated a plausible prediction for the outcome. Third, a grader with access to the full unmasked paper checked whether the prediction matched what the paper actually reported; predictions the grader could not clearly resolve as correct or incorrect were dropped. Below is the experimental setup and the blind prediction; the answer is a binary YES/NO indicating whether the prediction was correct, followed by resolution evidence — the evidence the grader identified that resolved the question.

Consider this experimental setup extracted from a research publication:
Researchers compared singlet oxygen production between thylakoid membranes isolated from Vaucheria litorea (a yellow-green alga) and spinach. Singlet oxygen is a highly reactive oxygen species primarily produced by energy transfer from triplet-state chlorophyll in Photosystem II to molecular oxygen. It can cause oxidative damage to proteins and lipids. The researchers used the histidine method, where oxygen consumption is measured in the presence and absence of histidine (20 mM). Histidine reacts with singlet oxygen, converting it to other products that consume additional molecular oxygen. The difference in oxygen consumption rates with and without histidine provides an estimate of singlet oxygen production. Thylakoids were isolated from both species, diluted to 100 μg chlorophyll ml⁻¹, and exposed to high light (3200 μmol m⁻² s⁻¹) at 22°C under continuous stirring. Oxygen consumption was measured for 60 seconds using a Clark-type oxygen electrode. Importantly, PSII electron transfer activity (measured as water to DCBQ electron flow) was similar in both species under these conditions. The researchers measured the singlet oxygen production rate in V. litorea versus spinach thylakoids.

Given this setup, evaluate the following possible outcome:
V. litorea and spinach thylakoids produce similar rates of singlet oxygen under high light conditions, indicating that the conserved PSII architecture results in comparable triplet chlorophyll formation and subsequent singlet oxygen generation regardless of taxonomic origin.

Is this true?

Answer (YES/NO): NO